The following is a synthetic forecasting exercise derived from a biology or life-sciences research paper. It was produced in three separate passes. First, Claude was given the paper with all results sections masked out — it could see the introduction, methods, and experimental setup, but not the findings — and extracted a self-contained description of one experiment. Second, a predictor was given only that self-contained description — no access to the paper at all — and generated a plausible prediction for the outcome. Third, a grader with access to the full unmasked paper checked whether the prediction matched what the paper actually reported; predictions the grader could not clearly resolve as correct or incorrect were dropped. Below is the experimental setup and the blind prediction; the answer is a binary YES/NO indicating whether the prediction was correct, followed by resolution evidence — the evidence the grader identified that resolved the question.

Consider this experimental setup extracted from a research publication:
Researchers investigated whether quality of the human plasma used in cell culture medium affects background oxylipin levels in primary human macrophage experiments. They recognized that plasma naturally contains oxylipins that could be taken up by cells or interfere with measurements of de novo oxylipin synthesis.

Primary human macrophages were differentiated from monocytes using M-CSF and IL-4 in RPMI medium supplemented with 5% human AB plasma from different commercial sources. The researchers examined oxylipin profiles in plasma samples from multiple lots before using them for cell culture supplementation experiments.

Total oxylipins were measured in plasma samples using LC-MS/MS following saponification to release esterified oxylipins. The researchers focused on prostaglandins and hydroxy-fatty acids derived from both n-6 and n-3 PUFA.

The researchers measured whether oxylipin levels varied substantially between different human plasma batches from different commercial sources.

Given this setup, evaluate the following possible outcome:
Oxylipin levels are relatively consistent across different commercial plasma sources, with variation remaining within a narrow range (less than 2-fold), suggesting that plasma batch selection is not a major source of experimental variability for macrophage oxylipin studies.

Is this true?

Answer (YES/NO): NO